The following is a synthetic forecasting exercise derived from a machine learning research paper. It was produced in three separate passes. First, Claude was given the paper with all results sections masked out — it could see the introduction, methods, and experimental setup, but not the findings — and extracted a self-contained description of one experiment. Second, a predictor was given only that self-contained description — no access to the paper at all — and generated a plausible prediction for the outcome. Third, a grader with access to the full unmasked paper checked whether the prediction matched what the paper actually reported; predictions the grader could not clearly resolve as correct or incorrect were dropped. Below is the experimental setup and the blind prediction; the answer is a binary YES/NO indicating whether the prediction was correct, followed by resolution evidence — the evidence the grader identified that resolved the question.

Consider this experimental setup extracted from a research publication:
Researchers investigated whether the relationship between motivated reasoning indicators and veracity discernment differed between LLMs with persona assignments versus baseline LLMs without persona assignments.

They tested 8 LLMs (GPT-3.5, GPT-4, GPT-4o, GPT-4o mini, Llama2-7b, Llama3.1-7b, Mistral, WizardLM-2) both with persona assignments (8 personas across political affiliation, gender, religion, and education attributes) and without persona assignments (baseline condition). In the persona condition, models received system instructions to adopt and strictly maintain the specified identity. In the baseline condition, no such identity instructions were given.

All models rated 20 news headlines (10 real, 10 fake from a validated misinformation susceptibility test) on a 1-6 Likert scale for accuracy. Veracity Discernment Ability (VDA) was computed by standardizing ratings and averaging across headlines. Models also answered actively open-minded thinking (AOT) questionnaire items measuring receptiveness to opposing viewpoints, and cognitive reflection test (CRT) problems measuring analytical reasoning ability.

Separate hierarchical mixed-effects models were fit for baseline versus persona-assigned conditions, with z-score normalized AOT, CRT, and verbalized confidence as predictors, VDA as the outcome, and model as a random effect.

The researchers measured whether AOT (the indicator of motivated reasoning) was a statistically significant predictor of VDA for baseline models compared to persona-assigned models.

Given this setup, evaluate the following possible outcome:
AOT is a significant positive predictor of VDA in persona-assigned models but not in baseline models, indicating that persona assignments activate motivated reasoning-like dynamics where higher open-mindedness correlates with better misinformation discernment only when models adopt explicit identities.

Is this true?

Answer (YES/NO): YES